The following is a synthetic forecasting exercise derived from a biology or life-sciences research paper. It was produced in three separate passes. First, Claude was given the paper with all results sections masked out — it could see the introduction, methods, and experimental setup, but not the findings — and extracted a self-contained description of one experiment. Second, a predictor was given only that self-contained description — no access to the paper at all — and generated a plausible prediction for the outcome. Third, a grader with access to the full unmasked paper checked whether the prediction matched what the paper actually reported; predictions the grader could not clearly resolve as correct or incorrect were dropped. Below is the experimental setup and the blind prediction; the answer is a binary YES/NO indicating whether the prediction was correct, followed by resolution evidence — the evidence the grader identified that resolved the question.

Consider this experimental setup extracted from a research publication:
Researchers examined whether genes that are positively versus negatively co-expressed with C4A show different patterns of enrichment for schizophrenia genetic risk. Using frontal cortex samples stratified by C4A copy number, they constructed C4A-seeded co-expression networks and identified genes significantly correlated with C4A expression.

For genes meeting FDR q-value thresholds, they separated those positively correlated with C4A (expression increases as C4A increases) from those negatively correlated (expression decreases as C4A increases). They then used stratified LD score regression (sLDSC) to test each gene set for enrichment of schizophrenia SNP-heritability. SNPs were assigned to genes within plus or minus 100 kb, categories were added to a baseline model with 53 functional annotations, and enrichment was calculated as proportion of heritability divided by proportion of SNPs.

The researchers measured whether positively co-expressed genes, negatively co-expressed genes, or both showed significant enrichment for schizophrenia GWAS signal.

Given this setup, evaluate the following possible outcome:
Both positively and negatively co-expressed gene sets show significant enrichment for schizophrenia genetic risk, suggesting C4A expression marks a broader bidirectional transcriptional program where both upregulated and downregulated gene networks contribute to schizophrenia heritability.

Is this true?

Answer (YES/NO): NO